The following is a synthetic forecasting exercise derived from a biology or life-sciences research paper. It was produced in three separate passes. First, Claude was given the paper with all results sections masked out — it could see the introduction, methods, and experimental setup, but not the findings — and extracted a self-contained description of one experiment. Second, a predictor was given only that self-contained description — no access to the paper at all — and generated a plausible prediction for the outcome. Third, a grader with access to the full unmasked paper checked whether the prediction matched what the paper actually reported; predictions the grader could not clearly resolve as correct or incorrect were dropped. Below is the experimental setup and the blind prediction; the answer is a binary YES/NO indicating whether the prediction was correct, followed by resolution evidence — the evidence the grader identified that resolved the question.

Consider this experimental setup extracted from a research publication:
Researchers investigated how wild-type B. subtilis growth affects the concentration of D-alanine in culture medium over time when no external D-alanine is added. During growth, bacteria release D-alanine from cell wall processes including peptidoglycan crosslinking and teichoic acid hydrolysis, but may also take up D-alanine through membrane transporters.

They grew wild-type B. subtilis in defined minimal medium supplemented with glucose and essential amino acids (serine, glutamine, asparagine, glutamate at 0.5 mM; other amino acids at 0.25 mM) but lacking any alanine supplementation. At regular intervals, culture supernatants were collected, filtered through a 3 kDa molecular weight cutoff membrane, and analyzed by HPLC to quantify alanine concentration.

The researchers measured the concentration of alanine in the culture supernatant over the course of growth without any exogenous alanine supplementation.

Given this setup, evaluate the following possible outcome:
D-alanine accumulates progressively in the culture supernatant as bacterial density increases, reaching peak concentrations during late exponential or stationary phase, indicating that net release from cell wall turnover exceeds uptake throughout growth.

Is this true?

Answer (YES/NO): NO